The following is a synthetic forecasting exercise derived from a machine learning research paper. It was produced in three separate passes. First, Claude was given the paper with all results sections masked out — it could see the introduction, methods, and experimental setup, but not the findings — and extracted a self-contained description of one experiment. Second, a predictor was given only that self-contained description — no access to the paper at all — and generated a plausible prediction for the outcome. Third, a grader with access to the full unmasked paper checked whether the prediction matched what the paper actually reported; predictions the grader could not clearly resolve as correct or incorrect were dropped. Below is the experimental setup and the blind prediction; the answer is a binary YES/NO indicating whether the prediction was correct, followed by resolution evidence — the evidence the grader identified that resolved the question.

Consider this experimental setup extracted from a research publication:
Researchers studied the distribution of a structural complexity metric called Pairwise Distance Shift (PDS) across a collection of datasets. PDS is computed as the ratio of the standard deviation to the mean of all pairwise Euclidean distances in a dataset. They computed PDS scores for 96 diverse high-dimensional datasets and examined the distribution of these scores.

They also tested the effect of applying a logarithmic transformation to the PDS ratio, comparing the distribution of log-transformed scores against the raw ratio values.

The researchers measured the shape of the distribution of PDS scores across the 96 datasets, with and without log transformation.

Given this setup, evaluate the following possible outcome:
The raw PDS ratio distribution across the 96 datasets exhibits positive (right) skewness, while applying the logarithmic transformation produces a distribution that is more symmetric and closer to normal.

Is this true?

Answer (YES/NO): YES